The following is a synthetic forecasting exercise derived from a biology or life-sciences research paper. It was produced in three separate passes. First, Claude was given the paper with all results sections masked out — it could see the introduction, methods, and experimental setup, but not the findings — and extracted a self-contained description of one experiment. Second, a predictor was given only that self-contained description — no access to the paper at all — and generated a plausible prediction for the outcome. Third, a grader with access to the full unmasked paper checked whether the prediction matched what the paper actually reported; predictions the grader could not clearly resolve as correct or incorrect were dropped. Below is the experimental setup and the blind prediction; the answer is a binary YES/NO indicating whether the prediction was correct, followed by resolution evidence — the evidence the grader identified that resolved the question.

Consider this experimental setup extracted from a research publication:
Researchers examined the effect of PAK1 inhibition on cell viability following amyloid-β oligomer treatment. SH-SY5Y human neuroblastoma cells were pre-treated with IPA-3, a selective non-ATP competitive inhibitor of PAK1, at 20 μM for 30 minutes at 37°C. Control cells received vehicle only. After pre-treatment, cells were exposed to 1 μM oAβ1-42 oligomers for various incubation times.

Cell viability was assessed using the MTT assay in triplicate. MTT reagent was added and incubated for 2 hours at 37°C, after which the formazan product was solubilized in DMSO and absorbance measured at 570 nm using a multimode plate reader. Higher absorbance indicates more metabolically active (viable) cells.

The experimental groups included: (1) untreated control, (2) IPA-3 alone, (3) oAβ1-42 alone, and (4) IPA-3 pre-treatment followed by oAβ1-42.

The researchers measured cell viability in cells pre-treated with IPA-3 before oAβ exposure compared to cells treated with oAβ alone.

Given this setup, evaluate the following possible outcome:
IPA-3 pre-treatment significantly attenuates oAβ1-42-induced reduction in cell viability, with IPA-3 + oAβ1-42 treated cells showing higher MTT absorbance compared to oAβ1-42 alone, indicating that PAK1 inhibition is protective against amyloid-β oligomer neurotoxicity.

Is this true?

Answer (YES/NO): NO